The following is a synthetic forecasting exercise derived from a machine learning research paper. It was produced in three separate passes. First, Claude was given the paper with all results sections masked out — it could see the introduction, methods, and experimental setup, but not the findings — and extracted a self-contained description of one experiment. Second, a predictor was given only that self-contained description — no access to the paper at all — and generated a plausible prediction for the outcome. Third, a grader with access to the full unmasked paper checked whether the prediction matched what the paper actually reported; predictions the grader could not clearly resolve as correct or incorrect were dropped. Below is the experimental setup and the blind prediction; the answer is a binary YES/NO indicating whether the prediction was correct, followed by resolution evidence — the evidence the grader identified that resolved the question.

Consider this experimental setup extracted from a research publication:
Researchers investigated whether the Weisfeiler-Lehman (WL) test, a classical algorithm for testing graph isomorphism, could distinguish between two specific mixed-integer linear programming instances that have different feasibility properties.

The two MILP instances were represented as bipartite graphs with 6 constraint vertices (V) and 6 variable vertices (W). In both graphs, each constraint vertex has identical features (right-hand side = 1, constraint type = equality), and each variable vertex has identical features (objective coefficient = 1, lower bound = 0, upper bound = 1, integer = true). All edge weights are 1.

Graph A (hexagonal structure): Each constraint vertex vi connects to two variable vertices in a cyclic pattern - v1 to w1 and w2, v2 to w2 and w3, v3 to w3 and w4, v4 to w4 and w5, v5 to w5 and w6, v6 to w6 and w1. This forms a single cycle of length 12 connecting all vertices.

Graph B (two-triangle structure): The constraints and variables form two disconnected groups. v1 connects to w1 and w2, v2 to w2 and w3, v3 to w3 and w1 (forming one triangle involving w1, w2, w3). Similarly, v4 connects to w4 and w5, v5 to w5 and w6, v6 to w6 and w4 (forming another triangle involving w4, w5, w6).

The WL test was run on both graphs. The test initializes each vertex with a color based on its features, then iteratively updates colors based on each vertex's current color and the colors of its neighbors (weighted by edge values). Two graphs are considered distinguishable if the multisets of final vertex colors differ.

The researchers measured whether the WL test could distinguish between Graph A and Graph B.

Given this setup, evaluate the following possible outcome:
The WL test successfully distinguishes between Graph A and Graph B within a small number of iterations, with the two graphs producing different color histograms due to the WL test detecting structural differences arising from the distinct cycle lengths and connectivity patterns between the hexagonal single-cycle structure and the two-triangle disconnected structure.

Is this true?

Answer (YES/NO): NO